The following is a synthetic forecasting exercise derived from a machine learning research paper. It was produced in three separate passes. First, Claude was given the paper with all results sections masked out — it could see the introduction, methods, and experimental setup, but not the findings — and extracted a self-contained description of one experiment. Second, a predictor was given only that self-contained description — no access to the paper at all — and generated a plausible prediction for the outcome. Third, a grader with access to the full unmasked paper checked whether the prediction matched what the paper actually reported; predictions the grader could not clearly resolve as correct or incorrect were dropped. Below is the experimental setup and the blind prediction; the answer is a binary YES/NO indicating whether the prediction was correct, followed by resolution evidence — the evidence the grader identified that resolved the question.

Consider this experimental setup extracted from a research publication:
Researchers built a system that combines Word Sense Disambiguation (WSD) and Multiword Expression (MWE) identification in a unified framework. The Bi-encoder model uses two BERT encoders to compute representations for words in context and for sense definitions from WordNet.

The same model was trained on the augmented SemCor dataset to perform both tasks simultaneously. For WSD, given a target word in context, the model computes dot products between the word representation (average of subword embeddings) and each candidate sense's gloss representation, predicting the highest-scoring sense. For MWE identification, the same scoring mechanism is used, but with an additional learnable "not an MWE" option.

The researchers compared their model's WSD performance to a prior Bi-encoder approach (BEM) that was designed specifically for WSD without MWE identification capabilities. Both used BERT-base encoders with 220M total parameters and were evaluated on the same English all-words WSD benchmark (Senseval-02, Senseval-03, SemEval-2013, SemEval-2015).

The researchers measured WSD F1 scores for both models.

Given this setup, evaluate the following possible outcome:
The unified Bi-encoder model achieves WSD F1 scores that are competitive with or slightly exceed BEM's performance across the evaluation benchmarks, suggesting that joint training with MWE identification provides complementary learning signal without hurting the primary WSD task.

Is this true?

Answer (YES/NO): NO